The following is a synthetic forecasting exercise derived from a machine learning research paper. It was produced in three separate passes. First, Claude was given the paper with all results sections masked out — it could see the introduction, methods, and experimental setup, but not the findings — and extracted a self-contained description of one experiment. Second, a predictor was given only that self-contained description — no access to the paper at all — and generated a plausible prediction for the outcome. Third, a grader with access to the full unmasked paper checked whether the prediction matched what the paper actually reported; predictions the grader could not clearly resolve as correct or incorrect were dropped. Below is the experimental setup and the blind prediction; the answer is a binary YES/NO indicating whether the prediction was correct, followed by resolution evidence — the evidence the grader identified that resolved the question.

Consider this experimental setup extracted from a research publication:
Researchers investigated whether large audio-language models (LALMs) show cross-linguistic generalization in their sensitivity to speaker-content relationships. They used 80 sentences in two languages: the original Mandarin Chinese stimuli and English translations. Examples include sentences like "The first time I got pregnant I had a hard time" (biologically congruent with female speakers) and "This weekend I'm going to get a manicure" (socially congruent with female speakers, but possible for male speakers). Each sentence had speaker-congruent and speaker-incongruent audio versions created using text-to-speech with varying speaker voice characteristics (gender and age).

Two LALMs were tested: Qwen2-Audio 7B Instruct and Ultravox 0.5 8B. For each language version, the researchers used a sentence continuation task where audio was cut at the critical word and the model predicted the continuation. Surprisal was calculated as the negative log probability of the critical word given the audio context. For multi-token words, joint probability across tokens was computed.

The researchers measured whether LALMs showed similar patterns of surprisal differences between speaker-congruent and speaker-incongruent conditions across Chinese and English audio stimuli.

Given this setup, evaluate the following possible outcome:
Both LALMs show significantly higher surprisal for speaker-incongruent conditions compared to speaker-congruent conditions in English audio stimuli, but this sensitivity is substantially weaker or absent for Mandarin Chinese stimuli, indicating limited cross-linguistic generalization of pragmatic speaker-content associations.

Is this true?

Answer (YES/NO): NO